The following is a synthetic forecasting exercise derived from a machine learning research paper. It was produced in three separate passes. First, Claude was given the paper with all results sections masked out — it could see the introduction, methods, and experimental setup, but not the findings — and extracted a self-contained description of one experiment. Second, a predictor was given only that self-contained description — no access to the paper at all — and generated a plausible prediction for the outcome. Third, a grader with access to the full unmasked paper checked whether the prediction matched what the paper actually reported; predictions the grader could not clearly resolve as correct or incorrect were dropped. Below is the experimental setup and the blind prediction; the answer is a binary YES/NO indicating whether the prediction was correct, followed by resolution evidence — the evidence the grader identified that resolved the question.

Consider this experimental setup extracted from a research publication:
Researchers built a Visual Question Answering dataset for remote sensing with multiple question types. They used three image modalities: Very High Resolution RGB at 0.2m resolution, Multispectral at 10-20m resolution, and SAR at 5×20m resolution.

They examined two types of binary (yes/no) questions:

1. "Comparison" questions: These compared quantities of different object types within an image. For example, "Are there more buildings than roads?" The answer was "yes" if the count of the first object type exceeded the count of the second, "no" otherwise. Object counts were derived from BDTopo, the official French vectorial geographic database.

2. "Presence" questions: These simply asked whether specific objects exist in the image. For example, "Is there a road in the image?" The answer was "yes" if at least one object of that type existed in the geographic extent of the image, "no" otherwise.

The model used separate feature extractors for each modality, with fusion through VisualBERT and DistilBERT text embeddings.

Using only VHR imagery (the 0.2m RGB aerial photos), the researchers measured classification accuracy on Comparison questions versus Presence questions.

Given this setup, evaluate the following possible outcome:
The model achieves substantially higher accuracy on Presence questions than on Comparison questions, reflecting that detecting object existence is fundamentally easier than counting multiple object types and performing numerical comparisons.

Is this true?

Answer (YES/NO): NO